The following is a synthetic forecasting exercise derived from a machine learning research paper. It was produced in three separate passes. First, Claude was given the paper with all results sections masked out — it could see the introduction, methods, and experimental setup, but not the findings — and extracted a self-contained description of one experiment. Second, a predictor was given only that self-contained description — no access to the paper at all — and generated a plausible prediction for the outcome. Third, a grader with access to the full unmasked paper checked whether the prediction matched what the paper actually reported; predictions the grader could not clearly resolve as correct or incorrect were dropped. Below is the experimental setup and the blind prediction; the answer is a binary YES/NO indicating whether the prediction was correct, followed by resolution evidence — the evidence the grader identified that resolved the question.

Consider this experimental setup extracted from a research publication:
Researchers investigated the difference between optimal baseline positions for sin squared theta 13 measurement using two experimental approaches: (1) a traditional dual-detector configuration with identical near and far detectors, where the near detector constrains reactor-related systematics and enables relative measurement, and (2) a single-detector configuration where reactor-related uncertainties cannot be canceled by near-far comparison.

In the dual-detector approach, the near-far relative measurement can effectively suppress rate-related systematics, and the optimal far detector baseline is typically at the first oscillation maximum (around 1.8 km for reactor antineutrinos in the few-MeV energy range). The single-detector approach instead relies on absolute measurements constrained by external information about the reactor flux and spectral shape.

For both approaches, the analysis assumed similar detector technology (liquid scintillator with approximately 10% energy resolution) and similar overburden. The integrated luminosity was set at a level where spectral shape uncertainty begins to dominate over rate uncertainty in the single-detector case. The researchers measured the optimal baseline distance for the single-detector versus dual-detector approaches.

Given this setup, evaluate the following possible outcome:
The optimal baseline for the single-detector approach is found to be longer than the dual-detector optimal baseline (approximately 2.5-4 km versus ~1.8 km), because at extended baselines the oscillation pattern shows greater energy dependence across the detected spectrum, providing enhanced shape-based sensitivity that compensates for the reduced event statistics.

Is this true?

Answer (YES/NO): NO